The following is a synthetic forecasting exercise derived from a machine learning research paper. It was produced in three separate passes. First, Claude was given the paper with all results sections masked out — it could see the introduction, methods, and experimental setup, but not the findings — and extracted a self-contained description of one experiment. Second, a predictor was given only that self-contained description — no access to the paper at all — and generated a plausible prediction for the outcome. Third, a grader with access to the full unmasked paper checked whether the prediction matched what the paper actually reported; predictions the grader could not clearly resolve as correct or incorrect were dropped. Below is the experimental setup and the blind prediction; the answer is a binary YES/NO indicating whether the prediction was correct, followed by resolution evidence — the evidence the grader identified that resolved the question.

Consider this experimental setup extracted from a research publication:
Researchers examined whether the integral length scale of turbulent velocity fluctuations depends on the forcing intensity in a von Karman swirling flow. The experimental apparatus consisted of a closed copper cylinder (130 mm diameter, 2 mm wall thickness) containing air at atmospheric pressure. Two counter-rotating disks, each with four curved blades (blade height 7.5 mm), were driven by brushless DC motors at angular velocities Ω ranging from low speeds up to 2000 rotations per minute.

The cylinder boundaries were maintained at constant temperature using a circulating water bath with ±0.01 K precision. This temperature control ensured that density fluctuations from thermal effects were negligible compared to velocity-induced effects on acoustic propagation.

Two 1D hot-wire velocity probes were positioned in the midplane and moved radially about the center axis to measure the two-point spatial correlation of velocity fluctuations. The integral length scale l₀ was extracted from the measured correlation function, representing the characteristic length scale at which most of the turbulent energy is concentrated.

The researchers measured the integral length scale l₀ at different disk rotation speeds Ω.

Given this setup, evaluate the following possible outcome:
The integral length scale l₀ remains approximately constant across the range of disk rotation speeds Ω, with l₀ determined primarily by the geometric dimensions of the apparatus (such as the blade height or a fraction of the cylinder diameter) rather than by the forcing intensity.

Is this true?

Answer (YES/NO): YES